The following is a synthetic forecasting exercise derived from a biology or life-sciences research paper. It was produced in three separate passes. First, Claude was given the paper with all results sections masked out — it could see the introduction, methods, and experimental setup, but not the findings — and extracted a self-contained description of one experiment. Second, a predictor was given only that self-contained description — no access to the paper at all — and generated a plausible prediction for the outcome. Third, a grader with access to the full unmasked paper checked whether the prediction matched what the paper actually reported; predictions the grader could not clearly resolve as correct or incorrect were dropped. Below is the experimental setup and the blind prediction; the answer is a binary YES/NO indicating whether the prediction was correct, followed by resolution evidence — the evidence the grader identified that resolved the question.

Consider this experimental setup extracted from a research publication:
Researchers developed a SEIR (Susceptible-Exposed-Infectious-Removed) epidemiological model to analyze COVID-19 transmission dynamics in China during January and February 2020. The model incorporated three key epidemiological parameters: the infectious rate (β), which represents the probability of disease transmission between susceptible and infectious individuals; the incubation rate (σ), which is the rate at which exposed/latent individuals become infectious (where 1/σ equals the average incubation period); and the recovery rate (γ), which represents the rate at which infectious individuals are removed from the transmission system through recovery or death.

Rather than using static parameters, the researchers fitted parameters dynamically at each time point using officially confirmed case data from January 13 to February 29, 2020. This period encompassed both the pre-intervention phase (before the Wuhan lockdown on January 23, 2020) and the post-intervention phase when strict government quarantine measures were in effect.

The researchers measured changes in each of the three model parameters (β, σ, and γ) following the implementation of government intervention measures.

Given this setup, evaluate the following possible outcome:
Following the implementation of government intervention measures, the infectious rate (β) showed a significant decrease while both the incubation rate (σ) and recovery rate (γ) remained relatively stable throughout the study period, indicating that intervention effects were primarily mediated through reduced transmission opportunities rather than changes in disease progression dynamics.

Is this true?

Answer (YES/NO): NO